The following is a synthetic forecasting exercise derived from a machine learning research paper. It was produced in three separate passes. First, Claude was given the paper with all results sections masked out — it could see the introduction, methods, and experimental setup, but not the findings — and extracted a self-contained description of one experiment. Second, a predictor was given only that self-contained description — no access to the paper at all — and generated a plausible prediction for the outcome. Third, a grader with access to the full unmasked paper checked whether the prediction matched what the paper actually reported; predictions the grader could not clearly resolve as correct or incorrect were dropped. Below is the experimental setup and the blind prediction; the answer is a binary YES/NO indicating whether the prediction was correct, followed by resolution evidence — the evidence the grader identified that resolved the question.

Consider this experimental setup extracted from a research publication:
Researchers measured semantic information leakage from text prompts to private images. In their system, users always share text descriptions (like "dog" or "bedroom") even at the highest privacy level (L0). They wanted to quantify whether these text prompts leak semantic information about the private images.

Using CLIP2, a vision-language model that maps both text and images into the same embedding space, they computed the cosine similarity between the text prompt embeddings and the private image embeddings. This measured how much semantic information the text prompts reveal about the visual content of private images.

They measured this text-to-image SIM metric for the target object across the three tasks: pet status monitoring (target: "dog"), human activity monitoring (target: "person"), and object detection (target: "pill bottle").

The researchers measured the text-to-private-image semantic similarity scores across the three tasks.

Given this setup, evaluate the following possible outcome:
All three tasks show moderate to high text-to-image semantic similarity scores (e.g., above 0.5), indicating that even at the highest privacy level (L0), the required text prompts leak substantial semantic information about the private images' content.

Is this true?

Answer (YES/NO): NO